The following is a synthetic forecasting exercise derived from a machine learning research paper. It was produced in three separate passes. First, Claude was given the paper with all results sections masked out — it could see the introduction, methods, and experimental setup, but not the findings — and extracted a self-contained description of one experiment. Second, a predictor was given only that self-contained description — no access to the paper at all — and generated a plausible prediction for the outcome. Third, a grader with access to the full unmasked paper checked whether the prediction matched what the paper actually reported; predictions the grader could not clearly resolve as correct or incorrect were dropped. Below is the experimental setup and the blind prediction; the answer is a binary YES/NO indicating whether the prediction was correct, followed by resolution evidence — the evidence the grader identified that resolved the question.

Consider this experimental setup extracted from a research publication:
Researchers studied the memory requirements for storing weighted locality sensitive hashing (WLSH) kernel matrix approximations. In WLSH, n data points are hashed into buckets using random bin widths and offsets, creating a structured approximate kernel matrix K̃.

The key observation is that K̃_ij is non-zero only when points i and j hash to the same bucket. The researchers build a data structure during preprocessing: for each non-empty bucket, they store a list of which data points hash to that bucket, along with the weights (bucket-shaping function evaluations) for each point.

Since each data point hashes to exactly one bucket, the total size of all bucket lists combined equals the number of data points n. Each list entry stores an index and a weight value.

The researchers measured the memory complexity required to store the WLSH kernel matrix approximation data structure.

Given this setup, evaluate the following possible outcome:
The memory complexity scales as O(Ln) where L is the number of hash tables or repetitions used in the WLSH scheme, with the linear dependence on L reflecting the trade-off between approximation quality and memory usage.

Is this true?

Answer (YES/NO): NO